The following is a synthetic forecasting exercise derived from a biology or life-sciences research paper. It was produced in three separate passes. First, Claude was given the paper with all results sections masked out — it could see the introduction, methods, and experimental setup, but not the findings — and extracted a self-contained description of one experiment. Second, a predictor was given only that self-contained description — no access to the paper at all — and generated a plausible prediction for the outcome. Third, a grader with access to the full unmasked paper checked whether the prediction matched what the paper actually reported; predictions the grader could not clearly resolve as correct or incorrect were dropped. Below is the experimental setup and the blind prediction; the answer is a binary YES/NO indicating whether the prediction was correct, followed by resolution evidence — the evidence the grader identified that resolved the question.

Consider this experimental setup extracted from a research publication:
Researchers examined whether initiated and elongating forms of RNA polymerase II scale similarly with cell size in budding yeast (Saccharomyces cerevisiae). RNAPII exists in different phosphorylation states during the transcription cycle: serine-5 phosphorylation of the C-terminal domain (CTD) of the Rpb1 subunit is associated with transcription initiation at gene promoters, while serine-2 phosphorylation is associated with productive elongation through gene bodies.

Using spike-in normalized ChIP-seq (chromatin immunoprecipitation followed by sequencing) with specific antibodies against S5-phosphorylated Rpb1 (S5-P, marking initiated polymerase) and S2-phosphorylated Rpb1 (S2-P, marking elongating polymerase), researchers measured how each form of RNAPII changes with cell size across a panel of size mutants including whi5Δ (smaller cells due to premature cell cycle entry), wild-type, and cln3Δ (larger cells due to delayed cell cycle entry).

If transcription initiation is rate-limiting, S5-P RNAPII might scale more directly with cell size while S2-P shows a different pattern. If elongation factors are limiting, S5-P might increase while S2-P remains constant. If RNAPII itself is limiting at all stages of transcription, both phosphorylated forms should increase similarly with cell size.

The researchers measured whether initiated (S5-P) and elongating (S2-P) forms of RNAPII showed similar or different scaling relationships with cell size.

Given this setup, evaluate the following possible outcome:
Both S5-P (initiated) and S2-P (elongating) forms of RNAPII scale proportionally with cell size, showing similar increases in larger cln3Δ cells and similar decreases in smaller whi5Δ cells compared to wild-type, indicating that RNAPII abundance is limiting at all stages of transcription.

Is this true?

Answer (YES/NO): YES